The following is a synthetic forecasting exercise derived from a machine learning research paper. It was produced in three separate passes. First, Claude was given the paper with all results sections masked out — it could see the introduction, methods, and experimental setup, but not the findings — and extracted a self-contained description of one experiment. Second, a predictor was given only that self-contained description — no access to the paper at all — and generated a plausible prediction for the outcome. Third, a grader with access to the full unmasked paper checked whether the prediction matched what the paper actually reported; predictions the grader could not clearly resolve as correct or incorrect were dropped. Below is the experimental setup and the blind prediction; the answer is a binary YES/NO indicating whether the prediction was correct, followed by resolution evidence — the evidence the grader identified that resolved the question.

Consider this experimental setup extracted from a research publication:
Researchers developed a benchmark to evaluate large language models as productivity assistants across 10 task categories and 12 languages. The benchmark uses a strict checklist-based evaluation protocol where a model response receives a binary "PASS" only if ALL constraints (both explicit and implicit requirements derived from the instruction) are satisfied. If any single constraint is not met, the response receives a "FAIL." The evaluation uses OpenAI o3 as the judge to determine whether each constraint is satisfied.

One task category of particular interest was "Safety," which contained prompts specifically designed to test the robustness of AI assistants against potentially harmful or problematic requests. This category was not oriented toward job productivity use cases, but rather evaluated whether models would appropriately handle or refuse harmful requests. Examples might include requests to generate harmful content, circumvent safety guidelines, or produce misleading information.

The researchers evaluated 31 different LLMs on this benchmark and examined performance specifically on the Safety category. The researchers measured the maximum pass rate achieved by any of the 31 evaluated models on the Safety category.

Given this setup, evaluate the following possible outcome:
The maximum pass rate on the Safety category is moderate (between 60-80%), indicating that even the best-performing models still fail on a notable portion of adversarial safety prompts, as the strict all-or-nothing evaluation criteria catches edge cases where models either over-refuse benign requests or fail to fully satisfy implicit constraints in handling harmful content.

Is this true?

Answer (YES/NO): NO